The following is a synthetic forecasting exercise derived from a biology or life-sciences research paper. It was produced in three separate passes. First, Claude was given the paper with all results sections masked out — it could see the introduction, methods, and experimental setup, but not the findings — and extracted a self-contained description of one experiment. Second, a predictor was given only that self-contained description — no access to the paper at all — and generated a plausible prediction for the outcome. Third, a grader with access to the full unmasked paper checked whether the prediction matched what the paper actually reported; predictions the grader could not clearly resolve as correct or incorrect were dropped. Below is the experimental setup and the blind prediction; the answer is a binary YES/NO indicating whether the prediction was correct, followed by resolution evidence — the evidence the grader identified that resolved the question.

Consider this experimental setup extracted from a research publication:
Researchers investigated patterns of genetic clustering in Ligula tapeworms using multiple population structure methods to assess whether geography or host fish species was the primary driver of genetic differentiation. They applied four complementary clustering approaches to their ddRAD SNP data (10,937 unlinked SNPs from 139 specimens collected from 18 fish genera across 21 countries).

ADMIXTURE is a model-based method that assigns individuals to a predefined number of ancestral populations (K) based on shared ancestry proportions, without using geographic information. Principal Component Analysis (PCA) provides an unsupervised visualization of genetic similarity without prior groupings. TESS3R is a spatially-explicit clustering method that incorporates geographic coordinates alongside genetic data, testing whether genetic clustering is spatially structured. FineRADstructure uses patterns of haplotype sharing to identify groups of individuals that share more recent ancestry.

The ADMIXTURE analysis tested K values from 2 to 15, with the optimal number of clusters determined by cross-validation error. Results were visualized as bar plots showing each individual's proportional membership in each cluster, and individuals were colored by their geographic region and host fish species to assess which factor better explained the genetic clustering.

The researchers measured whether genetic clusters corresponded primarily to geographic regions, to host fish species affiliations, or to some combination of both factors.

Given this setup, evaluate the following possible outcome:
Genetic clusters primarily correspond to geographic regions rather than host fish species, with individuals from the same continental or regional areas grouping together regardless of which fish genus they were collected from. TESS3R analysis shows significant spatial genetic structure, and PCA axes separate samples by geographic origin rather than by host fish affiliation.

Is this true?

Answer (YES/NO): NO